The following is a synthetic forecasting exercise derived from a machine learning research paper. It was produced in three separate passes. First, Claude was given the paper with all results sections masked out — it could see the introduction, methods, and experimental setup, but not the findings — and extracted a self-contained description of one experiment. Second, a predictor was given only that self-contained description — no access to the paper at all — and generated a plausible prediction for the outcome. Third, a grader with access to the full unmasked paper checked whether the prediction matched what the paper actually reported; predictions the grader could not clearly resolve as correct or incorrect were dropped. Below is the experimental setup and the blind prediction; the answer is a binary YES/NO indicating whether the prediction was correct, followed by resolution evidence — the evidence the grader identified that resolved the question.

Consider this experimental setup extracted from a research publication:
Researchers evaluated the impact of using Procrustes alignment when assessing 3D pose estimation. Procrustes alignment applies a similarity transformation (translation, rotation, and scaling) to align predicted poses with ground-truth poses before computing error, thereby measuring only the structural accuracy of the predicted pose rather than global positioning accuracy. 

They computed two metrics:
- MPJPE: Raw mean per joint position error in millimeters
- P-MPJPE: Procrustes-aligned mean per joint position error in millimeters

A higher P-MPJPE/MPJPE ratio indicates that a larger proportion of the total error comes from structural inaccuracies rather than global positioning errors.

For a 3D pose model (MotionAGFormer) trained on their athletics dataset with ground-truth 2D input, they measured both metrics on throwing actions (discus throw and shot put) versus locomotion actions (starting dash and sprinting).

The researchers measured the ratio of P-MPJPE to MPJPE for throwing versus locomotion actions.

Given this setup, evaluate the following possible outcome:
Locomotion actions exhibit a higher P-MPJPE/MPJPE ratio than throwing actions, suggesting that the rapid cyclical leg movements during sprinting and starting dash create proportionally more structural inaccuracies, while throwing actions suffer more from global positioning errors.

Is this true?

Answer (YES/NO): NO